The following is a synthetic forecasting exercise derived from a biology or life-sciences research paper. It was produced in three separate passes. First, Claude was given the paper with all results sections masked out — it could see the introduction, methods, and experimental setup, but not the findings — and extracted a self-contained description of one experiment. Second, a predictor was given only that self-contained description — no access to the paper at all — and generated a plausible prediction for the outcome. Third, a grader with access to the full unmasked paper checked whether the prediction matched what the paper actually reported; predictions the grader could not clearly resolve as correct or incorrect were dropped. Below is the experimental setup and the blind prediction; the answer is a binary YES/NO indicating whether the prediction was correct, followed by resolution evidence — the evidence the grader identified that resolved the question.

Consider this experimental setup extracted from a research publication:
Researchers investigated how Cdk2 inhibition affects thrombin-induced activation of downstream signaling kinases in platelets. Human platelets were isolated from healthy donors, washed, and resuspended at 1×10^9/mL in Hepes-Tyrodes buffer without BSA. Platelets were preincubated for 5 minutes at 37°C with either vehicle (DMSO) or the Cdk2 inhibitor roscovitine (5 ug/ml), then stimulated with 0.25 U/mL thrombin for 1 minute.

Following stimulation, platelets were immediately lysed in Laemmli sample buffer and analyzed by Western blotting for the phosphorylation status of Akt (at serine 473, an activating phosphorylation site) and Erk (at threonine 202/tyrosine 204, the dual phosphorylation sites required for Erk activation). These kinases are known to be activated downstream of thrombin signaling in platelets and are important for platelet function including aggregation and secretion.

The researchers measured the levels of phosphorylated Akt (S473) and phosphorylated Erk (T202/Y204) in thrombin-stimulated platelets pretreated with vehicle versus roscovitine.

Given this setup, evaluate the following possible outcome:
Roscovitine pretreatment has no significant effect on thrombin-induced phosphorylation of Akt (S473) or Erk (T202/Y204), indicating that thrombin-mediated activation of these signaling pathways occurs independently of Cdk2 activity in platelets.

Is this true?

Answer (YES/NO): NO